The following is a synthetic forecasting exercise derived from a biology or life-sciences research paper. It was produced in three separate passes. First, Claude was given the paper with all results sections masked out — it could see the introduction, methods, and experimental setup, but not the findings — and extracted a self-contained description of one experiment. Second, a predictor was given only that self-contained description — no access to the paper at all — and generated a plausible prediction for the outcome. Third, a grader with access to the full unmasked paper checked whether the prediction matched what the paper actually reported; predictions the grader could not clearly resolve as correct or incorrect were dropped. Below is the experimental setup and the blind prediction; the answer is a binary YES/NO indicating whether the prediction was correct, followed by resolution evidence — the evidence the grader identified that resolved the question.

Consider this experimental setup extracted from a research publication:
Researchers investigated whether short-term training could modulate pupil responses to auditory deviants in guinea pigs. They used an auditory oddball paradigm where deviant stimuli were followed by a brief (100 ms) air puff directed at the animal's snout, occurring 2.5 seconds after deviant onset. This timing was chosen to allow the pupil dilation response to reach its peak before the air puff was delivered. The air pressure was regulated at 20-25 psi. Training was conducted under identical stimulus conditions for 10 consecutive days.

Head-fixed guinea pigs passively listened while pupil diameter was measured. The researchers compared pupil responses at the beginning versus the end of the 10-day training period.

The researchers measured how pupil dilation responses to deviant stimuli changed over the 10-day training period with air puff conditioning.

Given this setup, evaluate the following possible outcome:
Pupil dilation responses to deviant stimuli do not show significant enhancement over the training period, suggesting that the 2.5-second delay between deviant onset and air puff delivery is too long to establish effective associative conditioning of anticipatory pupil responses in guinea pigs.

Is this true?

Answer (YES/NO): NO